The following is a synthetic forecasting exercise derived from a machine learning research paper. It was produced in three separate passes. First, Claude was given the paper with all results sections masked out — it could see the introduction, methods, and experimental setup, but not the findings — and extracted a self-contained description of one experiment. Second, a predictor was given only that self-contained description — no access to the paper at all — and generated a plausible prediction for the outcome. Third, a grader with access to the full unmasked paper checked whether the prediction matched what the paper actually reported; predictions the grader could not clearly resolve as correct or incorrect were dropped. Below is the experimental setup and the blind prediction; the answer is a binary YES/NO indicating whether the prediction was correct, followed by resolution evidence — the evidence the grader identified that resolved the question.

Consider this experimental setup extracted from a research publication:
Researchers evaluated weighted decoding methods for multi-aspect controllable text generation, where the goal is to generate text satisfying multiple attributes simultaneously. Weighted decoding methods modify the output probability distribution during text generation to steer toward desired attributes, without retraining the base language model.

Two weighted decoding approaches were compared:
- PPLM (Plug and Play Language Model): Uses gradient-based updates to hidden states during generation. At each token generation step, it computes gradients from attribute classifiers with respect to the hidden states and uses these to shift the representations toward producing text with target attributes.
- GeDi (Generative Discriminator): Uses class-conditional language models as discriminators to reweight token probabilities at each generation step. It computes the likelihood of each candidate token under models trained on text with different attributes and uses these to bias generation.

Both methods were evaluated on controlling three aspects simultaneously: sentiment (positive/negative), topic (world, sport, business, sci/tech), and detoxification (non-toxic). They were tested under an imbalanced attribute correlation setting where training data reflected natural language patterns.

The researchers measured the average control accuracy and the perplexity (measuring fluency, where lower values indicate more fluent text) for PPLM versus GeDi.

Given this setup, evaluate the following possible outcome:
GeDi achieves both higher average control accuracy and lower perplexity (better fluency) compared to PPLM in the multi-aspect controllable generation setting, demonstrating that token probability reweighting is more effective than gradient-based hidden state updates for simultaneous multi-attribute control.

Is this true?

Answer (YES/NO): NO